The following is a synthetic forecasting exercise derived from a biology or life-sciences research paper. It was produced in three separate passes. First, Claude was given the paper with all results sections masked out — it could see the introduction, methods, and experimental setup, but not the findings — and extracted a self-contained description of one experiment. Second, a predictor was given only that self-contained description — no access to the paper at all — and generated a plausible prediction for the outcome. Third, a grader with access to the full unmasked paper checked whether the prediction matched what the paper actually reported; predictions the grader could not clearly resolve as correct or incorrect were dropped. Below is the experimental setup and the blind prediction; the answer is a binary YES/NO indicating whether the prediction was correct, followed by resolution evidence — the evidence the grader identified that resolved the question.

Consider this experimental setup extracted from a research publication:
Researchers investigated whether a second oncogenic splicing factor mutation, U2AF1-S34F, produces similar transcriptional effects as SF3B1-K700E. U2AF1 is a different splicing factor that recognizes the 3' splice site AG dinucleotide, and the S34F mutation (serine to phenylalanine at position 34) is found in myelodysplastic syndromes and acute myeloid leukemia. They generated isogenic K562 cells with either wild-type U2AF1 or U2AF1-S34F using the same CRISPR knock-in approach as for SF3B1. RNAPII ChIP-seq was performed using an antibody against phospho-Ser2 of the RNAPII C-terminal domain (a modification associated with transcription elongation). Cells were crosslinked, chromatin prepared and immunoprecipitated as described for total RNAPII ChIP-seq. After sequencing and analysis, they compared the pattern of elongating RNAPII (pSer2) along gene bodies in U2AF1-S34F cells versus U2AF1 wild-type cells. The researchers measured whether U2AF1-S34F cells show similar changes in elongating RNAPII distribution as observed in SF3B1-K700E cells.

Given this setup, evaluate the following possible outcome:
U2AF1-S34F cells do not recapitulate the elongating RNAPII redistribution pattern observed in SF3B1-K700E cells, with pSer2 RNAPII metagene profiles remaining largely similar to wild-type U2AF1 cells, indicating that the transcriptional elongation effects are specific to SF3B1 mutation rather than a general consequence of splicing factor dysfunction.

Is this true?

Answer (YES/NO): NO